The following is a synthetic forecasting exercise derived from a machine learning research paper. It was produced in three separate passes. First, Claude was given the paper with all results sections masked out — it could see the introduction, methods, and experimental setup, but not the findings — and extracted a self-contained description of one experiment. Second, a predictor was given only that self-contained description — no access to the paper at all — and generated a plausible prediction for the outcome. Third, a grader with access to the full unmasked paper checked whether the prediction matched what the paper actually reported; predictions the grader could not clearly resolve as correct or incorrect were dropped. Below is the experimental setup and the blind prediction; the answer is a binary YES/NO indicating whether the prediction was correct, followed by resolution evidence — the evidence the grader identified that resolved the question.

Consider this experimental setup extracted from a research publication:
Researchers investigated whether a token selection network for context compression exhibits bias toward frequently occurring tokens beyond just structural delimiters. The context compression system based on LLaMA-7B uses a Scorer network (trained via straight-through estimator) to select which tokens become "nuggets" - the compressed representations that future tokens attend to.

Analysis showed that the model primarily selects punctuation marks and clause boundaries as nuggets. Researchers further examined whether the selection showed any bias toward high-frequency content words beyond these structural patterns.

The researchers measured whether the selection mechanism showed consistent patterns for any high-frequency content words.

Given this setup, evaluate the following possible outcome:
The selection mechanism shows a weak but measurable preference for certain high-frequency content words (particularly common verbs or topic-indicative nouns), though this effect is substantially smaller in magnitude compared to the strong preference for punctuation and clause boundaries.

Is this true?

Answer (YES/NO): NO